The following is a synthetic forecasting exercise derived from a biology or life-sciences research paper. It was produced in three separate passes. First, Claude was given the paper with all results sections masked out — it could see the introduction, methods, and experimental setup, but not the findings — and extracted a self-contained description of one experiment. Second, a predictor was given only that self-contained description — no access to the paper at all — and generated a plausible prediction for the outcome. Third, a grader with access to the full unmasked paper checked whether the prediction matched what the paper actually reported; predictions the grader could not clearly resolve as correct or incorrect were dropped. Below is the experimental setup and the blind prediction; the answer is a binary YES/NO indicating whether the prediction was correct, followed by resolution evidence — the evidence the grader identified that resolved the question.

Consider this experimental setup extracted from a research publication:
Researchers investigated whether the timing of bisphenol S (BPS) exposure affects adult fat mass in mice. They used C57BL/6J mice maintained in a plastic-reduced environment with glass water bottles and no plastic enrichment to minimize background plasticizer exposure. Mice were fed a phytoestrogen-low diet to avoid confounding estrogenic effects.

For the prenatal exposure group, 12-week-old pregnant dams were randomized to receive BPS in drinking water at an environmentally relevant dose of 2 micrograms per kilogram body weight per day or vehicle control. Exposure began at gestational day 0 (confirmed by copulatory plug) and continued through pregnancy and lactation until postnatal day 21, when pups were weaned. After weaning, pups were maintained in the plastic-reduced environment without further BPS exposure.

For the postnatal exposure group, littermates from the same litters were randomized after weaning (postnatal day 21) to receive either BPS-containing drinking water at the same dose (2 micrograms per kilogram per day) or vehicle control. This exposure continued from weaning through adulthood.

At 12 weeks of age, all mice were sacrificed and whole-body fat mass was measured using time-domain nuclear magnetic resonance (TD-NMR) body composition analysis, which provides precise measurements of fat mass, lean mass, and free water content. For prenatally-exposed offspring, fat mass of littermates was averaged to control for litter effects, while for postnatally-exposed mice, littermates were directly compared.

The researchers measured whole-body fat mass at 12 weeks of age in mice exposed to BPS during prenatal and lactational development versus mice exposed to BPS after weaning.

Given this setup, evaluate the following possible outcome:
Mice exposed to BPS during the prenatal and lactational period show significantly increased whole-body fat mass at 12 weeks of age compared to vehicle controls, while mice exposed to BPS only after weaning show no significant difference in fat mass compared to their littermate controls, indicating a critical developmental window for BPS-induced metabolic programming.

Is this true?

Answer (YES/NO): NO